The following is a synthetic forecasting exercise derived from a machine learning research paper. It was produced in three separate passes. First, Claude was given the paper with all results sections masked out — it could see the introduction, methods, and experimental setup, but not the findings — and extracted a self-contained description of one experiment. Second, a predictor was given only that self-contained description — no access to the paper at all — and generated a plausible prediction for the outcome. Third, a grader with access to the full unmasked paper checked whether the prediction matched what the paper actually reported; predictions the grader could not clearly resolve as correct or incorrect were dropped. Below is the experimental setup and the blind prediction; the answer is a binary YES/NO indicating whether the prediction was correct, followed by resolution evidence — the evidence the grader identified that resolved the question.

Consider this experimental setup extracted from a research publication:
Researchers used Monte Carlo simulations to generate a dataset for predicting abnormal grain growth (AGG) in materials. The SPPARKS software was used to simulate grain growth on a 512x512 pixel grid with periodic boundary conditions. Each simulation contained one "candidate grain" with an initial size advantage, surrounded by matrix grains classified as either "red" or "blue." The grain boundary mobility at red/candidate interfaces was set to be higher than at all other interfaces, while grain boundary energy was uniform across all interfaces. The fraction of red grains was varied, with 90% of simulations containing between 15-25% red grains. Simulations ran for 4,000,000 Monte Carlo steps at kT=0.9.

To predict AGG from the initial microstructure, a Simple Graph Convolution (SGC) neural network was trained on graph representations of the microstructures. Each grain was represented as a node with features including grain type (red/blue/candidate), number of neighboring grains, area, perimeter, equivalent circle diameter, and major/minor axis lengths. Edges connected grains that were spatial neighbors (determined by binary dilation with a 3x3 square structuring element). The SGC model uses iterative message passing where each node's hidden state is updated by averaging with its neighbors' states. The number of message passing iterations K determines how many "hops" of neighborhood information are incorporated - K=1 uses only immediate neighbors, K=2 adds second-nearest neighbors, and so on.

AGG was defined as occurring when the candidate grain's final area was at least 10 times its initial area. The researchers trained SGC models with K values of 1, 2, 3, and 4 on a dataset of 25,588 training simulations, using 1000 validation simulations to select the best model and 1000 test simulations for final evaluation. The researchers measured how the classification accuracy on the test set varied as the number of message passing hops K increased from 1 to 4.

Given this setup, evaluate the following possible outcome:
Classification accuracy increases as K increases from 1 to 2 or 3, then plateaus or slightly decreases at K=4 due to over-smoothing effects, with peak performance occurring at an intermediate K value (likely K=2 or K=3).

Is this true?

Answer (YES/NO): YES